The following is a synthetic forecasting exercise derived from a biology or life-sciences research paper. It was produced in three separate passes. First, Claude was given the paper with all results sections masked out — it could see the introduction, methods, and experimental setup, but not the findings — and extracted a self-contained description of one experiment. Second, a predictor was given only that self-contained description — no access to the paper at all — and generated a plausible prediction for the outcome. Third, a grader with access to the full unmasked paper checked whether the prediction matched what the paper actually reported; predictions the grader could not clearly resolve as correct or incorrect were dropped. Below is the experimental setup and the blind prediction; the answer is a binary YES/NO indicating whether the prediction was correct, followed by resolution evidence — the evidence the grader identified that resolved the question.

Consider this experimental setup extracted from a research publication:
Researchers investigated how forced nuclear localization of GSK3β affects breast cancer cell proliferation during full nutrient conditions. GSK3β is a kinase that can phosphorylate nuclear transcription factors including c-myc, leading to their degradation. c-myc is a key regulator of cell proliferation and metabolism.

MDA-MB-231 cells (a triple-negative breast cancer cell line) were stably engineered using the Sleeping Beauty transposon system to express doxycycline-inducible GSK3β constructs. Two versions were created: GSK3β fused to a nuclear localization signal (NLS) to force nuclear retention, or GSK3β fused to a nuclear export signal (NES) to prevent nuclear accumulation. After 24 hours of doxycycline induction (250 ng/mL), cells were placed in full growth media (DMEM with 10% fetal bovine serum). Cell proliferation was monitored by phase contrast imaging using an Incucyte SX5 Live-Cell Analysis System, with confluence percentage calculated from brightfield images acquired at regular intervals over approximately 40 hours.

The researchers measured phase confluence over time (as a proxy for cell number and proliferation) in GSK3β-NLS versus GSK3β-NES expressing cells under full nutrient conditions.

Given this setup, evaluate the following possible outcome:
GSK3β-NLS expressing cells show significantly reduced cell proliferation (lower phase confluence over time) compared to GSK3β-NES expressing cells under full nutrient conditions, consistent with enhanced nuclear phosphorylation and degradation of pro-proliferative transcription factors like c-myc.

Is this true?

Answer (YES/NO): NO